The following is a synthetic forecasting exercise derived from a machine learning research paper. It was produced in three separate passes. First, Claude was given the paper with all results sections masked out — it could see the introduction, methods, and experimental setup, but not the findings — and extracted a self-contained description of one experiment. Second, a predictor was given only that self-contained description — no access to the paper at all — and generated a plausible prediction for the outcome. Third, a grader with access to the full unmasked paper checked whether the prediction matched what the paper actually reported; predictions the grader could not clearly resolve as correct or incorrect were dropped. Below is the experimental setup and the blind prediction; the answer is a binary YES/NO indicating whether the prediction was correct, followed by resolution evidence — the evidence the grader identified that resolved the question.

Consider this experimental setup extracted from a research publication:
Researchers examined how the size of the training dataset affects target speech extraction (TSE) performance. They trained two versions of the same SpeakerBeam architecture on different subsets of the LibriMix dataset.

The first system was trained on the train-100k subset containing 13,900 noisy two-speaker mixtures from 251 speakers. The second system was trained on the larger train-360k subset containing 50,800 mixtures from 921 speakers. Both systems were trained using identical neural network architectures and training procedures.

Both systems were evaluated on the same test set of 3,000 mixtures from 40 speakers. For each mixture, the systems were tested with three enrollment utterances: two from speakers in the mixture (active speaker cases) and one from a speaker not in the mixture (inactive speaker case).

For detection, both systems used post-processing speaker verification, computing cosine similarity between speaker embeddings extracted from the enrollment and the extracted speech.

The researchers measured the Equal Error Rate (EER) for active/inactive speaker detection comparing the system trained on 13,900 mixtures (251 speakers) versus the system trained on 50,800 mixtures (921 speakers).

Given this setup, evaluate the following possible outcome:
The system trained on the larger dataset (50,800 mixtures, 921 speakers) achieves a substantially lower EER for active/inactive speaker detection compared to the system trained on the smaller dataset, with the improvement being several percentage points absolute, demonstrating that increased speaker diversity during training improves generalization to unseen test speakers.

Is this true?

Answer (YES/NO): NO